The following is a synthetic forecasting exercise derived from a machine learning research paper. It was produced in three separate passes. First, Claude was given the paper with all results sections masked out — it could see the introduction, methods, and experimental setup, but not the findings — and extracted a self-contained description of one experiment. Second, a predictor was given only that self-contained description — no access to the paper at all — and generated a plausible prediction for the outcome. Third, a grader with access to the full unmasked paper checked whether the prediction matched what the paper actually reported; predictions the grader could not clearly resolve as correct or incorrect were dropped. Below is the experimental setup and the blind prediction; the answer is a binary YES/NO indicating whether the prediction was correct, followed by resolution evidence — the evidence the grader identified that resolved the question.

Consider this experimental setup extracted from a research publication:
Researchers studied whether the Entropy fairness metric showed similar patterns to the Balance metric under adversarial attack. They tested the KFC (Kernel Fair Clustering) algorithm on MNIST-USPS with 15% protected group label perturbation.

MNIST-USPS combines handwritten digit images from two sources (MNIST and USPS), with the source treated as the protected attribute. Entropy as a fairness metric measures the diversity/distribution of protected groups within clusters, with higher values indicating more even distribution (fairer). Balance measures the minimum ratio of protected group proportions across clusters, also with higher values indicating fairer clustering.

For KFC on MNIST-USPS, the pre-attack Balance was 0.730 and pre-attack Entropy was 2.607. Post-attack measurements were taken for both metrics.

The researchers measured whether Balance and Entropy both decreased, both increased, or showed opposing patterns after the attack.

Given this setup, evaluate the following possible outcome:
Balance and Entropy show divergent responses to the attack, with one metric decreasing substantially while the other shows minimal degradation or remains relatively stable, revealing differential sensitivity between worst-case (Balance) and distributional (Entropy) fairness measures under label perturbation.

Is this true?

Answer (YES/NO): NO